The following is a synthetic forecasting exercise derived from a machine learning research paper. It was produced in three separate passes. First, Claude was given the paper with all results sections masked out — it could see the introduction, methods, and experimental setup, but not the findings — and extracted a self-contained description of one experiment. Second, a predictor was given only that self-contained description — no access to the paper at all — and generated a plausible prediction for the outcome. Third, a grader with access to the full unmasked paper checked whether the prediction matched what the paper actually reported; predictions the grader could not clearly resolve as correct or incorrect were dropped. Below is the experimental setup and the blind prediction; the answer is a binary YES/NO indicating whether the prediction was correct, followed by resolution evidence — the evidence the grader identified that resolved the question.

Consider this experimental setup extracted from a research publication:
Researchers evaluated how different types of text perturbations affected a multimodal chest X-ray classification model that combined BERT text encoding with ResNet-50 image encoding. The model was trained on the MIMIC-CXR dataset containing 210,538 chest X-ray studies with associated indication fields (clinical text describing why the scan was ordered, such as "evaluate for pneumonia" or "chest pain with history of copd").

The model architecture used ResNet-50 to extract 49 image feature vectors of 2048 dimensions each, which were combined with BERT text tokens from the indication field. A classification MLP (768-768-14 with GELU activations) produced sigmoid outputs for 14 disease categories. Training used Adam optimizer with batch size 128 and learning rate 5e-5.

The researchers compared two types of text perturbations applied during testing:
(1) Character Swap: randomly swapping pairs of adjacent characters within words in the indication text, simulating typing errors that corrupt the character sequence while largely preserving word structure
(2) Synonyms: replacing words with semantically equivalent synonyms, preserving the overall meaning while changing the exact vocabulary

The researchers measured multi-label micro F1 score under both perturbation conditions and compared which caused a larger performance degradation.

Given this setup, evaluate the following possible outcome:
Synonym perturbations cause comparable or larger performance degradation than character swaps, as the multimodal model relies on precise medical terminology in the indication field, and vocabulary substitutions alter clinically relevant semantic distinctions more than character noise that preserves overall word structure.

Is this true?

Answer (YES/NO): NO